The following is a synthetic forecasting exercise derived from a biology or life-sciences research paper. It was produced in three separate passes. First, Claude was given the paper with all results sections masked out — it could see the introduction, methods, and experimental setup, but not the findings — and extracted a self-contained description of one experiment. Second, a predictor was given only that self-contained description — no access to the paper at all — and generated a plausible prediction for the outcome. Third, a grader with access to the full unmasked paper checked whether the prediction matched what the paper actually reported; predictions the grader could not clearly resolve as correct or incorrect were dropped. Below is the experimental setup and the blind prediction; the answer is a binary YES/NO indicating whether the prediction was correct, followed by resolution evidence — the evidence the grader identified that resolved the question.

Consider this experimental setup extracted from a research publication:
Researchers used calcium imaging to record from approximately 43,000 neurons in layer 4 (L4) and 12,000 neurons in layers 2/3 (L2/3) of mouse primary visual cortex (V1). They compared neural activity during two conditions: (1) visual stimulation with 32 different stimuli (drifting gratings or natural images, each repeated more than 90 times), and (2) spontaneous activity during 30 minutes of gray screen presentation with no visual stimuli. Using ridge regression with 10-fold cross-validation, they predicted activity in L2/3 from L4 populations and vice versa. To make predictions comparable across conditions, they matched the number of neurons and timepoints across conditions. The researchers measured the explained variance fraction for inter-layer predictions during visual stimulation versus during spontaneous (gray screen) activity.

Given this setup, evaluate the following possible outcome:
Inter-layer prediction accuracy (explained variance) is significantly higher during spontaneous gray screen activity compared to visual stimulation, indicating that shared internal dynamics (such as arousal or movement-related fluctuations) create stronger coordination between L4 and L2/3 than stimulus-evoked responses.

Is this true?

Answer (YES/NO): NO